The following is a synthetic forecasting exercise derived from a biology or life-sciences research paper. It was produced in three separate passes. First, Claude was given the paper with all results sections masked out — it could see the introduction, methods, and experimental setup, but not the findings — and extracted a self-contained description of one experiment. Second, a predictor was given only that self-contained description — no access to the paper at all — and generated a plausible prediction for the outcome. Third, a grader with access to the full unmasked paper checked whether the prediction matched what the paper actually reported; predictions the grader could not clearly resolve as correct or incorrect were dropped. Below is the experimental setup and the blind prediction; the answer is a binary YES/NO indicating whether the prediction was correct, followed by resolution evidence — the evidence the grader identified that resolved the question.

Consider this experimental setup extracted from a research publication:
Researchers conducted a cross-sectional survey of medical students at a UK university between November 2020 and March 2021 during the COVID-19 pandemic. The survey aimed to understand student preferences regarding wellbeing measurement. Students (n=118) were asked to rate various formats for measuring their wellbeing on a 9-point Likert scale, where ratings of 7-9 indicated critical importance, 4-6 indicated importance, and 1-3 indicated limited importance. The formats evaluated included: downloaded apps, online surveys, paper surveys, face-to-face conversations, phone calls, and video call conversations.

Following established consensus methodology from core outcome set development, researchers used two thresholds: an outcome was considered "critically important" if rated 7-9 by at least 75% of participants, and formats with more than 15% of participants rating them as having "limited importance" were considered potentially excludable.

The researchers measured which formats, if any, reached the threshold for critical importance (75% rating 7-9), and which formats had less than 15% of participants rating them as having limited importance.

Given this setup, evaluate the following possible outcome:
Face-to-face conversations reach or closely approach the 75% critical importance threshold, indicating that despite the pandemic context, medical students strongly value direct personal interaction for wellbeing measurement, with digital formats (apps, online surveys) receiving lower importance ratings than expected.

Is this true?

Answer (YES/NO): NO